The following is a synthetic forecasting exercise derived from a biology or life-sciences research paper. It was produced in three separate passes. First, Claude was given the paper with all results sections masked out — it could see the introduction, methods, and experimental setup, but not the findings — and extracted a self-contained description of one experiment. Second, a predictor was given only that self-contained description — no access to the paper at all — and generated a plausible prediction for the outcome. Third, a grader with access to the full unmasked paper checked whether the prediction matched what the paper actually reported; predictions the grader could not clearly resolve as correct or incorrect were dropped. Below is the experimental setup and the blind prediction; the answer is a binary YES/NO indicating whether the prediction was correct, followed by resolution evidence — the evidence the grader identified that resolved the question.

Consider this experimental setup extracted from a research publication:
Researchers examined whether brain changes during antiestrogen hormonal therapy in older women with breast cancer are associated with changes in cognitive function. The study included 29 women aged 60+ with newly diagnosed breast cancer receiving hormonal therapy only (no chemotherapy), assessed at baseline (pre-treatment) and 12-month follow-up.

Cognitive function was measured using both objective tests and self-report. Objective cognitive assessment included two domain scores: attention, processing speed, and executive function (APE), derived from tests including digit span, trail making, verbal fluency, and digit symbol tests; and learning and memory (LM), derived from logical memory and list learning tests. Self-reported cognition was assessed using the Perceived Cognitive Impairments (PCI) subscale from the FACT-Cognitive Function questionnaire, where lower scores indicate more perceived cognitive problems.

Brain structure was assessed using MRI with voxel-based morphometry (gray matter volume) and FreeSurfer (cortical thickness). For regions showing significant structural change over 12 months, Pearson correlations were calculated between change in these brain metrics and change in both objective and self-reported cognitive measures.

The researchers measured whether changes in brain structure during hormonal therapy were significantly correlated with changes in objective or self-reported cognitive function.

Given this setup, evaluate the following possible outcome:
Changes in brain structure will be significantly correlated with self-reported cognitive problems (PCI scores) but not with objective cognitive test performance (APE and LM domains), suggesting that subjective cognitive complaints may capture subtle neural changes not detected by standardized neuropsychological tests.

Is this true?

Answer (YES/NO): NO